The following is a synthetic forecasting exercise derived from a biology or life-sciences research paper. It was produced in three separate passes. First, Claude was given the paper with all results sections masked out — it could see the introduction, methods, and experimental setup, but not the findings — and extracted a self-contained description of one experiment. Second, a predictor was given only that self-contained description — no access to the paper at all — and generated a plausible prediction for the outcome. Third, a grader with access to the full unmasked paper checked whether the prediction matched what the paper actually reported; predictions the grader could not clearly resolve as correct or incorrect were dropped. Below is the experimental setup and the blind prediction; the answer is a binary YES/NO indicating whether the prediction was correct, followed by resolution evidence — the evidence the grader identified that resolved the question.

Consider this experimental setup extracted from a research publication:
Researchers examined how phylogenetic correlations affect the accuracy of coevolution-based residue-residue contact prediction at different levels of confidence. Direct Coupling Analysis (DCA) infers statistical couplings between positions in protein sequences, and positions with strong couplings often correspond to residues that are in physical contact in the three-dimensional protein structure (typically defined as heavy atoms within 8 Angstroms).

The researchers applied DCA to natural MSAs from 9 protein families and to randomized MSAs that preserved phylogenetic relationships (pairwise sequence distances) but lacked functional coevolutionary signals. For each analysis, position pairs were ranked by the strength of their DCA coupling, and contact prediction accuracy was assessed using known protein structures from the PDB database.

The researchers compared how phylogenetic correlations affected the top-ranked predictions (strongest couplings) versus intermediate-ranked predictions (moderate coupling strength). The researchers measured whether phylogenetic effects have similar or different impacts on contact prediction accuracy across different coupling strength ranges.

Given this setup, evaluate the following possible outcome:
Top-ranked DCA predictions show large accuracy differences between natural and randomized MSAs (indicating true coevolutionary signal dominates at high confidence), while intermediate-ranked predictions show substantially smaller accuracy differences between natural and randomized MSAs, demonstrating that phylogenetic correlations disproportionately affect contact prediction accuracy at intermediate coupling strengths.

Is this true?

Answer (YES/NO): YES